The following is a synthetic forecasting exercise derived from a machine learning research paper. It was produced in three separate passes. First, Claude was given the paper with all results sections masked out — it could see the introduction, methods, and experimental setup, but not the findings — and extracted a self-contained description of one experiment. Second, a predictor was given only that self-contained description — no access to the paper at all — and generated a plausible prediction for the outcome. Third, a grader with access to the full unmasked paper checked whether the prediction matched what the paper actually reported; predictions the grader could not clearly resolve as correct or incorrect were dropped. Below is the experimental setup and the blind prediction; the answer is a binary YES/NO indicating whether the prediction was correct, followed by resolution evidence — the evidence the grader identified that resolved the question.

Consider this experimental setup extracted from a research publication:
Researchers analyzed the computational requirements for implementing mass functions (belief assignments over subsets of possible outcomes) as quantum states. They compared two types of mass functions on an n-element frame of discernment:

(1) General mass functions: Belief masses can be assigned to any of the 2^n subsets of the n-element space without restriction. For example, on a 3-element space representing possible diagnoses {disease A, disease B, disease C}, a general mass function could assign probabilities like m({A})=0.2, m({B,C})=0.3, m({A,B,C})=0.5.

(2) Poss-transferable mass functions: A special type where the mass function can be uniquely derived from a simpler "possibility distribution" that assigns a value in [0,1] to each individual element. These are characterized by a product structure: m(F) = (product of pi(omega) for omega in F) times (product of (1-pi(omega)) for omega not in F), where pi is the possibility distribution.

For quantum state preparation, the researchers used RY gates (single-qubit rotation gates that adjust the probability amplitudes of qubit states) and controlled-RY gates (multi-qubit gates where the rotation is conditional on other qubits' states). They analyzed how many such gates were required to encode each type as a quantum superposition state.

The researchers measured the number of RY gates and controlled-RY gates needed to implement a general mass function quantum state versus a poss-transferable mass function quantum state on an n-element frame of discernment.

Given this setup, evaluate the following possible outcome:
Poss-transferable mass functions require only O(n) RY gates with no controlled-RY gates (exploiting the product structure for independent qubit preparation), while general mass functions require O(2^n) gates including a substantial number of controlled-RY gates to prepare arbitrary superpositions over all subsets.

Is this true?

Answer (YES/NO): YES